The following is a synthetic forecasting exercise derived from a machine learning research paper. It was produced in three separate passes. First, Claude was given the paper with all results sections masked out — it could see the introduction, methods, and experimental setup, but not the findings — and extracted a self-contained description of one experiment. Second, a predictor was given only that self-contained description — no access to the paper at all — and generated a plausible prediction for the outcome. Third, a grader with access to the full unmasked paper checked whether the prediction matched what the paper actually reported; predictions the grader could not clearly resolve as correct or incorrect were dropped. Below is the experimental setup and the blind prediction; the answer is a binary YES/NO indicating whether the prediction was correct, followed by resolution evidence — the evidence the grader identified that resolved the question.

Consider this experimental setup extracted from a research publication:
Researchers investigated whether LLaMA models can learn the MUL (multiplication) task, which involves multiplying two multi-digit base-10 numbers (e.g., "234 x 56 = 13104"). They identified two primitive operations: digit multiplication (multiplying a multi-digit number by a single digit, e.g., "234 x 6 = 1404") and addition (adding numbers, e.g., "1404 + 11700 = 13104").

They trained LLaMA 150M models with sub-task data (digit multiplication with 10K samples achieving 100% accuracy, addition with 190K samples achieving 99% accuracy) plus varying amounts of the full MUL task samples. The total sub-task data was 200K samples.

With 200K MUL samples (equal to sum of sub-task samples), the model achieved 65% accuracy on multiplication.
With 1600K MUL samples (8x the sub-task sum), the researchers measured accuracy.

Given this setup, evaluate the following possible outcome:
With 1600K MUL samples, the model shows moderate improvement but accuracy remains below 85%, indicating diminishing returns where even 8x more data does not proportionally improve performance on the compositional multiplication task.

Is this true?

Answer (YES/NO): YES